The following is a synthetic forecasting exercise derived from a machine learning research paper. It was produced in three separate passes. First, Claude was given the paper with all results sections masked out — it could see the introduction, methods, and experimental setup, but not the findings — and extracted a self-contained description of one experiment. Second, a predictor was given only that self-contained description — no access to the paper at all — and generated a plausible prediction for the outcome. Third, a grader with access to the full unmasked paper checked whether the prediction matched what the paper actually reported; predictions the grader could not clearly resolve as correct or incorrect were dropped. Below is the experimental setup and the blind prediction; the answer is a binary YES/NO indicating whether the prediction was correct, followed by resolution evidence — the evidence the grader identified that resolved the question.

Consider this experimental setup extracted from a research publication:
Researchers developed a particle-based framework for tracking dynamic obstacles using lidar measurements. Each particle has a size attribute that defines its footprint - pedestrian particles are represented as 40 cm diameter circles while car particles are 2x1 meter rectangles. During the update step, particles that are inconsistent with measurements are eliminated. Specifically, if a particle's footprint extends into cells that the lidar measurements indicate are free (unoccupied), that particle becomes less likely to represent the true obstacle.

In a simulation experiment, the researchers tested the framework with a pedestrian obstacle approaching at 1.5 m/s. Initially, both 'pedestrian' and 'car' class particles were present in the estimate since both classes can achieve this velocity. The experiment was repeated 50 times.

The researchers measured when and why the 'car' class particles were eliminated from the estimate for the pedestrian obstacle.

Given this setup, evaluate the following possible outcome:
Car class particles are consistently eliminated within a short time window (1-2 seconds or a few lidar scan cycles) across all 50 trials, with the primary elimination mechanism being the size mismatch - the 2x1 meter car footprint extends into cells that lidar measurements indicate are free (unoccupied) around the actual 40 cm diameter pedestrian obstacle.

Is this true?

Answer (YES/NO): YES